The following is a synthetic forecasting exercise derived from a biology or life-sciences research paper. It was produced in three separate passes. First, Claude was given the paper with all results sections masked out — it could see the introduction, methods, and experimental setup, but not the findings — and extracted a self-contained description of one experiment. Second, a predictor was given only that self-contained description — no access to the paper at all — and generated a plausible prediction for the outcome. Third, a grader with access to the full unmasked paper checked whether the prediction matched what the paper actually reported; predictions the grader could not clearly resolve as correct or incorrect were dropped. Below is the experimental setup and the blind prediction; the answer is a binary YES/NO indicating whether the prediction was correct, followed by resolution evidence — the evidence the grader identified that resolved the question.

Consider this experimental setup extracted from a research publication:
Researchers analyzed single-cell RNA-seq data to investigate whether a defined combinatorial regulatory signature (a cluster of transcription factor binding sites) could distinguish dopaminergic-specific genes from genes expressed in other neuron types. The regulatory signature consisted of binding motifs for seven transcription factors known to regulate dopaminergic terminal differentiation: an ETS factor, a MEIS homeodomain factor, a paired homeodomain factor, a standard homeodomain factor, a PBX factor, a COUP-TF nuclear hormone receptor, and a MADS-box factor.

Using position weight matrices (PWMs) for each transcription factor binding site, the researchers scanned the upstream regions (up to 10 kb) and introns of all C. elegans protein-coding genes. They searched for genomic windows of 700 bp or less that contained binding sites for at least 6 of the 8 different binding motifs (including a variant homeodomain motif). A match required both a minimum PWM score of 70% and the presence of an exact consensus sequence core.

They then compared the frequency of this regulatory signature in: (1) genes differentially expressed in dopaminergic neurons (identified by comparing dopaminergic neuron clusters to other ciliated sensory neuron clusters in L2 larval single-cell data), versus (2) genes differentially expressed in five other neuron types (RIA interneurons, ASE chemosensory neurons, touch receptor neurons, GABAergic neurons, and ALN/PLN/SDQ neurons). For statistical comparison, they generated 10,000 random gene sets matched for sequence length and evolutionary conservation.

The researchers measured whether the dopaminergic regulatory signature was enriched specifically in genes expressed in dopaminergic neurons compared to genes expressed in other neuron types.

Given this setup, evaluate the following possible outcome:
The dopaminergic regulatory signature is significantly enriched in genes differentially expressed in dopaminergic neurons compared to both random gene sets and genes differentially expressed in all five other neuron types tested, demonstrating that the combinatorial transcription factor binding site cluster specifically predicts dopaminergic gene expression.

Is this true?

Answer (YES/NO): NO